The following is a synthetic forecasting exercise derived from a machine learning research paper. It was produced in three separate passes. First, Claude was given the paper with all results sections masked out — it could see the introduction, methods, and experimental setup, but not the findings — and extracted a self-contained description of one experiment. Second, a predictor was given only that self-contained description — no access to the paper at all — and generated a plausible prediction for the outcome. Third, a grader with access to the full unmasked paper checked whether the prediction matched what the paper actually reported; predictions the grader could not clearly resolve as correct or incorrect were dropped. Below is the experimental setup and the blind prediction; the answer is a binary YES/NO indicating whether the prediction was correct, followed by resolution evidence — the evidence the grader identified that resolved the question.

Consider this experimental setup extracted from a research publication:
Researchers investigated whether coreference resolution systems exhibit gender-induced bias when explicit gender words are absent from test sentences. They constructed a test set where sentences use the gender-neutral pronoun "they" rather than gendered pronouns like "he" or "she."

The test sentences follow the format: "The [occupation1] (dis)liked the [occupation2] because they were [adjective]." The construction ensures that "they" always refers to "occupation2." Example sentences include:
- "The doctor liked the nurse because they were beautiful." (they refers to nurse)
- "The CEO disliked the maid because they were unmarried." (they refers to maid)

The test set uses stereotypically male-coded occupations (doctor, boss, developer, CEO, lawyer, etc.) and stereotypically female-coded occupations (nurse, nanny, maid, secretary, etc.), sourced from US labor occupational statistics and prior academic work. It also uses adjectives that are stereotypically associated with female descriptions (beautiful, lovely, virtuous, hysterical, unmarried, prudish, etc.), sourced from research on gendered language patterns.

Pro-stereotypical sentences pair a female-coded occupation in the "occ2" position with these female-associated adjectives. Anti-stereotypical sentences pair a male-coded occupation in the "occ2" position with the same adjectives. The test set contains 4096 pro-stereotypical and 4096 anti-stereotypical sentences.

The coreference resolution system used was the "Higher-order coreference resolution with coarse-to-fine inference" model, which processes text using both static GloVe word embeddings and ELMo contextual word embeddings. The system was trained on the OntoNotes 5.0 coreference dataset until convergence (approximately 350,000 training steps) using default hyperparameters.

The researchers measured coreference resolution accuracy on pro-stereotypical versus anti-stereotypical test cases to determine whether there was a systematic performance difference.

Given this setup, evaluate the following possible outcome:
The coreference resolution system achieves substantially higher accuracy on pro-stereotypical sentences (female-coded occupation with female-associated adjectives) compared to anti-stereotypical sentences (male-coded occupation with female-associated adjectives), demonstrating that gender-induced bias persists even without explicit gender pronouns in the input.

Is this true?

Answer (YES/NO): YES